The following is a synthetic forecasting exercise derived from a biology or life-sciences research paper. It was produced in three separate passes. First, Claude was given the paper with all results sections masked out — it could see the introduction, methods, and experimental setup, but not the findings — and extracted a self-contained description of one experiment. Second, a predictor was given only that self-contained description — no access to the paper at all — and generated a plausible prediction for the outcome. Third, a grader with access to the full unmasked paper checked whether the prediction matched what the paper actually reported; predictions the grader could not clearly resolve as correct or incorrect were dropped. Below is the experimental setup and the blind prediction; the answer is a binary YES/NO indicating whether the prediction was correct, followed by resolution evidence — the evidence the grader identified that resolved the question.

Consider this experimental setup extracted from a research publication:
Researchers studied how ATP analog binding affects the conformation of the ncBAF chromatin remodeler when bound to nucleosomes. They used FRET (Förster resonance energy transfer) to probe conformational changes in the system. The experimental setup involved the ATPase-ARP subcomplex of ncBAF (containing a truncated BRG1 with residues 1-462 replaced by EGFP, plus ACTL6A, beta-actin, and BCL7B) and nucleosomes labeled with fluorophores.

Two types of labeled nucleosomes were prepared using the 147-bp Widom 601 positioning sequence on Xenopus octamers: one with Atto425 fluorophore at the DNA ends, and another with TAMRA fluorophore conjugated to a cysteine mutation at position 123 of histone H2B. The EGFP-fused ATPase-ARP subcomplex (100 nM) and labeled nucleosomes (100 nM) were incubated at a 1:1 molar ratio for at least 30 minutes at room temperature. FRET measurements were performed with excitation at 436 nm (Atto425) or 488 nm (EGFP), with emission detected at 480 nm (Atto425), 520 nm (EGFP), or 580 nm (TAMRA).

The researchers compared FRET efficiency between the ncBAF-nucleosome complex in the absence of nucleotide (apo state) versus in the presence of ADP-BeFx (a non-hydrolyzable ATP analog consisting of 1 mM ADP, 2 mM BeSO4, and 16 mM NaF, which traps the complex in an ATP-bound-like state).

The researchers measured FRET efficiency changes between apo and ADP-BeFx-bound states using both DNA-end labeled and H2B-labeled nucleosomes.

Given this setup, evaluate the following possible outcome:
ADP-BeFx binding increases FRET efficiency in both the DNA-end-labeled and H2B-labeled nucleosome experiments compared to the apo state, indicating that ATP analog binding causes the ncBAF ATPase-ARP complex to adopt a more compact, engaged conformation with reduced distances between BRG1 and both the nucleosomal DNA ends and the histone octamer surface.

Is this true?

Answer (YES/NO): NO